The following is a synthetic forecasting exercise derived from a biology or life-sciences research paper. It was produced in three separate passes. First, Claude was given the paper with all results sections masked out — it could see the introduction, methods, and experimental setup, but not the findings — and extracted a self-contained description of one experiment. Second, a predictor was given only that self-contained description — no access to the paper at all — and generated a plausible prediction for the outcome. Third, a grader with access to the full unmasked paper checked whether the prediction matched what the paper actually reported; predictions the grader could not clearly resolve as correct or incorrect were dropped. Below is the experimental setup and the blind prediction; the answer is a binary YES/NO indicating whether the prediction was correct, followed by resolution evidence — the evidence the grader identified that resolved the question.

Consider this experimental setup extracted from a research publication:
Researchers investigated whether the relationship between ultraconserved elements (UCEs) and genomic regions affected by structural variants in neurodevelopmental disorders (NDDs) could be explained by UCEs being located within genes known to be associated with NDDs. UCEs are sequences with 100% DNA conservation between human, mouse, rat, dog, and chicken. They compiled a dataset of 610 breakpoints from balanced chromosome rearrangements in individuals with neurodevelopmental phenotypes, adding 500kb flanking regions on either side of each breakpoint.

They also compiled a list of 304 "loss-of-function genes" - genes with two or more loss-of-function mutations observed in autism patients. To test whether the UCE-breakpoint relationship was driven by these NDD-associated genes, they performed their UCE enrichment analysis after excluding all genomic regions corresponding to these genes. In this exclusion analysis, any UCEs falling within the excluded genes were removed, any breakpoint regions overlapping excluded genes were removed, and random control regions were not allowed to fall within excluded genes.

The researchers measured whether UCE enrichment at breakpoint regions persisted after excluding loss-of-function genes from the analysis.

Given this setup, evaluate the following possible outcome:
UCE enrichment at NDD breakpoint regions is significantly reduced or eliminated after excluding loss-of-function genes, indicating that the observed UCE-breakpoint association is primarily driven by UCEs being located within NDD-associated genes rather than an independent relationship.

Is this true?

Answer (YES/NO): NO